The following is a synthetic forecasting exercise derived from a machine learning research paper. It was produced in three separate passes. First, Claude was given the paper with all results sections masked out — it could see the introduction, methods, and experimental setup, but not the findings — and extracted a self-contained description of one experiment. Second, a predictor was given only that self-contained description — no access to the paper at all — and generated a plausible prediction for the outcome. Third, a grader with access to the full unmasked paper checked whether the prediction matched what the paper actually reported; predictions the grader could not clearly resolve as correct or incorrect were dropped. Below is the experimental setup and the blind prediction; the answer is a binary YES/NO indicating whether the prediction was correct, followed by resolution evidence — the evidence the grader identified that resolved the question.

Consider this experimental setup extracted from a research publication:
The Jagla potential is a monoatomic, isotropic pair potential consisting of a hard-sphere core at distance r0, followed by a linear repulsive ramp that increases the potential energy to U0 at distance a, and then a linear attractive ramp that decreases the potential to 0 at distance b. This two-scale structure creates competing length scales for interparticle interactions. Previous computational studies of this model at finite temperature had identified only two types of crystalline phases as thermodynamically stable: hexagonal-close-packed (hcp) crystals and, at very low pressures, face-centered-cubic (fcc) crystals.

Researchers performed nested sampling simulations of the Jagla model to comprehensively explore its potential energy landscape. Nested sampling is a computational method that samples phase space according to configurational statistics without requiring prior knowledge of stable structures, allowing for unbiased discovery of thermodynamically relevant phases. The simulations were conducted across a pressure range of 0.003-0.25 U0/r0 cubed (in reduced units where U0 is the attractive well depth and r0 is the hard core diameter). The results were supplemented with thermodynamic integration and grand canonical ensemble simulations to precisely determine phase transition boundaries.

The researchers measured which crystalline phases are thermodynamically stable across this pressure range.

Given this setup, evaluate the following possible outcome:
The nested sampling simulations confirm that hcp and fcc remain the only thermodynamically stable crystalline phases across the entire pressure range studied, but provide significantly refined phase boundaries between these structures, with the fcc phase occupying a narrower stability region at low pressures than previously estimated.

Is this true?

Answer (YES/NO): NO